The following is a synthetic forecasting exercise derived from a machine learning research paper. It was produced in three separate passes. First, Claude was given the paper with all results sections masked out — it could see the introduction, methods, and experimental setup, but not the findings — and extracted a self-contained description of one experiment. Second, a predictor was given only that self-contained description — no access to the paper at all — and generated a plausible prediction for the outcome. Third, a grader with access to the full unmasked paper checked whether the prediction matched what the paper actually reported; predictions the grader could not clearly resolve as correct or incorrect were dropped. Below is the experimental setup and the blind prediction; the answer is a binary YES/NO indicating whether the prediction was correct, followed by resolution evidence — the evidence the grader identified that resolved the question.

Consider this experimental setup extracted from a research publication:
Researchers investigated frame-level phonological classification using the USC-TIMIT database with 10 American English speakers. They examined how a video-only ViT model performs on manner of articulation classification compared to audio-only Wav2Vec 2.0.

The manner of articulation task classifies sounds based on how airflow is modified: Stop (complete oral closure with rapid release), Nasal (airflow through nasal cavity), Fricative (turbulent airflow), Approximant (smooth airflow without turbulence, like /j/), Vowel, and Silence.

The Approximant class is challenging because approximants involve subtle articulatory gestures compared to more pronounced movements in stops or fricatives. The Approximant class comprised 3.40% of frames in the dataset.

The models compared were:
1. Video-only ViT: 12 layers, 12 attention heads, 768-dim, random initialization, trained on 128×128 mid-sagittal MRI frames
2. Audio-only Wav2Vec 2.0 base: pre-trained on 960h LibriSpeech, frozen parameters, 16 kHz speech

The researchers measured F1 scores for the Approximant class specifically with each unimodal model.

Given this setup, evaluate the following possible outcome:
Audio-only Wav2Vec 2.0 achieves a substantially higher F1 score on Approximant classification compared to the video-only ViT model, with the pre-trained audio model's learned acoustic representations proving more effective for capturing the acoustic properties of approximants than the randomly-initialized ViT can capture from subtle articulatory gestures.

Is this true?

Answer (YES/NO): YES